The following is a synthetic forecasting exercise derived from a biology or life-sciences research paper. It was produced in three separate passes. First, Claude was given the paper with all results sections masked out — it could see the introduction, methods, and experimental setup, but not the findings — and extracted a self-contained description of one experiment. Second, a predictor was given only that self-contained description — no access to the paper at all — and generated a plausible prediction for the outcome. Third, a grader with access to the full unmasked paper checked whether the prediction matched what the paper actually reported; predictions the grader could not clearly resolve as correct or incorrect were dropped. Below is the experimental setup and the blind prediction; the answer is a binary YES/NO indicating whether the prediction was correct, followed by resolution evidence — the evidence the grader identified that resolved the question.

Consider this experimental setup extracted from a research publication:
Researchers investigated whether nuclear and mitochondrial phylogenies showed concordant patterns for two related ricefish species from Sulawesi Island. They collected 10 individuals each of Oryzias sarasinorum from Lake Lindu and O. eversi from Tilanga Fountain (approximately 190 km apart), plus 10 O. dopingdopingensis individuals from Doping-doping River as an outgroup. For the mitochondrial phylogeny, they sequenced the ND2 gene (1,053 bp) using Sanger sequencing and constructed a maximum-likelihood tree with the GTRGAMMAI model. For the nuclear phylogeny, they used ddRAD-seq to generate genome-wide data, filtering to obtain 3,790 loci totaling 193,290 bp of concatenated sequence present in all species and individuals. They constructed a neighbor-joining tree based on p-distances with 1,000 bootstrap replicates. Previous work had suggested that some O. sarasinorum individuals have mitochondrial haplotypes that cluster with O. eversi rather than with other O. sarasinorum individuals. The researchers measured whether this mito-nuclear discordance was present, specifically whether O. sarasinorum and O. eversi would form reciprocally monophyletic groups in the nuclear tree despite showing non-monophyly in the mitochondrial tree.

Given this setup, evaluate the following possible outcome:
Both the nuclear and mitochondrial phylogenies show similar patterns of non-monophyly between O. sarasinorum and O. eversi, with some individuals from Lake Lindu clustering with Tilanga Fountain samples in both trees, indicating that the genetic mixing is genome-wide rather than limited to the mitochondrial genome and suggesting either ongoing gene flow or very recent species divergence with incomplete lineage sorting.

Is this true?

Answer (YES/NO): NO